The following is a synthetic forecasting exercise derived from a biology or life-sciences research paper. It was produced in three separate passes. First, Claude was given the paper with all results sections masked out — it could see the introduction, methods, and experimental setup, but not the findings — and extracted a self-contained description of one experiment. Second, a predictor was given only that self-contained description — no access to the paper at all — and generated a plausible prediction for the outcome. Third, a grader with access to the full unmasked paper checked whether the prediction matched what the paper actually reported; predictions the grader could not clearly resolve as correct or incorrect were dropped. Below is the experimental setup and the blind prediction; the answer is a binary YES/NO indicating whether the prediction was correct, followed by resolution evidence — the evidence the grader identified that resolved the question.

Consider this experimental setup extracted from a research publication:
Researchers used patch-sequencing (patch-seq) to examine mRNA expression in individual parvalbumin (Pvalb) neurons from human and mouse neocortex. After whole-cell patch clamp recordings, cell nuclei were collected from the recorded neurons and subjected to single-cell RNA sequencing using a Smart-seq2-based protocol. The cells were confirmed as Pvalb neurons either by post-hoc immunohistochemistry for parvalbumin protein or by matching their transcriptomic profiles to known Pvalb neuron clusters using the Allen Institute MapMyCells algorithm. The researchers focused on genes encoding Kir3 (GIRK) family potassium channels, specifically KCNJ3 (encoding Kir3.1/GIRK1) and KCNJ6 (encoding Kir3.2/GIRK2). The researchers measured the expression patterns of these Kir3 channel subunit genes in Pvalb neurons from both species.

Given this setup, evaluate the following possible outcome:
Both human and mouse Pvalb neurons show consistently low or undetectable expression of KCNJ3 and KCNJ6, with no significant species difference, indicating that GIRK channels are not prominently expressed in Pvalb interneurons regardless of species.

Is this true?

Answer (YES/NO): NO